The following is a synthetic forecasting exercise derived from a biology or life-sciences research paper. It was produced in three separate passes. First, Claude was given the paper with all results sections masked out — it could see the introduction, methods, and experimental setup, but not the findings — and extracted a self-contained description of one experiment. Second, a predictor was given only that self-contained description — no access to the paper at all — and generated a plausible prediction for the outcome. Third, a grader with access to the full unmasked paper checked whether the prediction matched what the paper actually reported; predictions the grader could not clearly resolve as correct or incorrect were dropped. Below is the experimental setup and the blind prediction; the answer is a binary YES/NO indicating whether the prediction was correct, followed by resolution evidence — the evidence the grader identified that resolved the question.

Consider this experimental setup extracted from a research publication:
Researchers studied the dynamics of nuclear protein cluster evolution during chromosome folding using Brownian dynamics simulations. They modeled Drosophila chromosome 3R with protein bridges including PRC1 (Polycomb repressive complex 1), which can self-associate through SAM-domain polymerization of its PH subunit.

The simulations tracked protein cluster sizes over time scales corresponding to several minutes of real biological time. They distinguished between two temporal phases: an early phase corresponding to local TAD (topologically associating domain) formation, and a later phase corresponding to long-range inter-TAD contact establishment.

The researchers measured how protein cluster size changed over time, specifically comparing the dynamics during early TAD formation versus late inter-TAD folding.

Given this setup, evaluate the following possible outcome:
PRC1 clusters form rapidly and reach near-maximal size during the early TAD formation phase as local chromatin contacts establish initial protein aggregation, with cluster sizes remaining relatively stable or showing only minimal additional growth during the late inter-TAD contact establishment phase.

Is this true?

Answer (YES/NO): NO